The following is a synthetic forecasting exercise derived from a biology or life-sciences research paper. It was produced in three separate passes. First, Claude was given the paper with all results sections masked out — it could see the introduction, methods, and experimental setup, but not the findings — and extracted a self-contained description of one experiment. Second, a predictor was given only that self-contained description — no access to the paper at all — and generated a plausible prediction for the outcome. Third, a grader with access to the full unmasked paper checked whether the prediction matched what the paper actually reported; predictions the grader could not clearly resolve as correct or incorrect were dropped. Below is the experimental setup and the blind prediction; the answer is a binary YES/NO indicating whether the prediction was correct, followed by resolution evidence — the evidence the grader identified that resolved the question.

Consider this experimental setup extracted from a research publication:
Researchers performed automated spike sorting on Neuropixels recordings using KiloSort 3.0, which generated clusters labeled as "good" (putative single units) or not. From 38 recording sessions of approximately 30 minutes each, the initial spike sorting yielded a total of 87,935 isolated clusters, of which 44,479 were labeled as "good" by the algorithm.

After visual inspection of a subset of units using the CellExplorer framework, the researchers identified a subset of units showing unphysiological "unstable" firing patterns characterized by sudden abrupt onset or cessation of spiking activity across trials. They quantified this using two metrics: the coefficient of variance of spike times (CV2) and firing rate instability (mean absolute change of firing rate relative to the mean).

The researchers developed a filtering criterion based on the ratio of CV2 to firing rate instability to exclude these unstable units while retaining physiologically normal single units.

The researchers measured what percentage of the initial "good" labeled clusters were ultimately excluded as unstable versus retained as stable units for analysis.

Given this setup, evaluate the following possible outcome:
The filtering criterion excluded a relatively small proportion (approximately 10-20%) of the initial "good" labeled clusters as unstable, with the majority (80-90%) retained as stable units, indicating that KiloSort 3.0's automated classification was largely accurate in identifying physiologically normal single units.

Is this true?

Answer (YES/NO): YES